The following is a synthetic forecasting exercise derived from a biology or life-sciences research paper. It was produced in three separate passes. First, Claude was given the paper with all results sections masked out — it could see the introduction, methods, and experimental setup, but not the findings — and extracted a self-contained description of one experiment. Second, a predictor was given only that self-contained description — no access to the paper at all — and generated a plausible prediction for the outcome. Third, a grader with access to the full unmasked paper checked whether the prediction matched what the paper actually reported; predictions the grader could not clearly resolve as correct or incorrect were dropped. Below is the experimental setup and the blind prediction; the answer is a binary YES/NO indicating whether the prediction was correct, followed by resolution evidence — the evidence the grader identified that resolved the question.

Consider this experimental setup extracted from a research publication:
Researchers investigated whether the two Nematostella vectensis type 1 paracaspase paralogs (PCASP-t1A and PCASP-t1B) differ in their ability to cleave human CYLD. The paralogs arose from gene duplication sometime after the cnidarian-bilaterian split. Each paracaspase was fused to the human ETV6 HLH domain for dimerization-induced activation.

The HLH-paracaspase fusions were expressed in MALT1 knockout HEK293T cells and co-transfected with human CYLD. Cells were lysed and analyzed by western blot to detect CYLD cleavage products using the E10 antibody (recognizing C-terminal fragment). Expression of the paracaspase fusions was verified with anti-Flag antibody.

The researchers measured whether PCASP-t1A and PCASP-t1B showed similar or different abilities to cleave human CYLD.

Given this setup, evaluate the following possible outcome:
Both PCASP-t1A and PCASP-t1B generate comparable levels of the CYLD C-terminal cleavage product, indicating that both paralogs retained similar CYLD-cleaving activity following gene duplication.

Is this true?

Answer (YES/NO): NO